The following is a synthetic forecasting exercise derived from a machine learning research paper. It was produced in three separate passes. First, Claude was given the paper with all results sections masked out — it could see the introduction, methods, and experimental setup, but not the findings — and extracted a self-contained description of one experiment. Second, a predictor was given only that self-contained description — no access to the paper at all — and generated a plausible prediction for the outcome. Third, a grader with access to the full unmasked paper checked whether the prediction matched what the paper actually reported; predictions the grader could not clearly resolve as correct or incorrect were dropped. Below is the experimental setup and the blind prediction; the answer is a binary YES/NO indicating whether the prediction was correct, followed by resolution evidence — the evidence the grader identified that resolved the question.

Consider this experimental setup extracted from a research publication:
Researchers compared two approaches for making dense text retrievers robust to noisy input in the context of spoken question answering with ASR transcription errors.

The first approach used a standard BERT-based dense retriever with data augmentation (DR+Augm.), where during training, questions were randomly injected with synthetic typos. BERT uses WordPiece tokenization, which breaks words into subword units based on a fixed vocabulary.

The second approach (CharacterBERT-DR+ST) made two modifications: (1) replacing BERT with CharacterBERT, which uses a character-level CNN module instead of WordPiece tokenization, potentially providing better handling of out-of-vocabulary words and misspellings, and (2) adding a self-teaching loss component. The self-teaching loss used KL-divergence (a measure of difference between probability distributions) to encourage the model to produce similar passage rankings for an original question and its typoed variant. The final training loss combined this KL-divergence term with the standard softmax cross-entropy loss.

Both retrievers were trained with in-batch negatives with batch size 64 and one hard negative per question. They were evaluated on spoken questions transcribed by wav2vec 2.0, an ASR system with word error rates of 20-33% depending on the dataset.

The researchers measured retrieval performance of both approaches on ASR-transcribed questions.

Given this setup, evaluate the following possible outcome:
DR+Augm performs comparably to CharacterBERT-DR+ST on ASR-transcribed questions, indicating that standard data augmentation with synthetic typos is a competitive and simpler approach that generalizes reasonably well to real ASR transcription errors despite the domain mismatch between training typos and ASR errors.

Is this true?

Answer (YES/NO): YES